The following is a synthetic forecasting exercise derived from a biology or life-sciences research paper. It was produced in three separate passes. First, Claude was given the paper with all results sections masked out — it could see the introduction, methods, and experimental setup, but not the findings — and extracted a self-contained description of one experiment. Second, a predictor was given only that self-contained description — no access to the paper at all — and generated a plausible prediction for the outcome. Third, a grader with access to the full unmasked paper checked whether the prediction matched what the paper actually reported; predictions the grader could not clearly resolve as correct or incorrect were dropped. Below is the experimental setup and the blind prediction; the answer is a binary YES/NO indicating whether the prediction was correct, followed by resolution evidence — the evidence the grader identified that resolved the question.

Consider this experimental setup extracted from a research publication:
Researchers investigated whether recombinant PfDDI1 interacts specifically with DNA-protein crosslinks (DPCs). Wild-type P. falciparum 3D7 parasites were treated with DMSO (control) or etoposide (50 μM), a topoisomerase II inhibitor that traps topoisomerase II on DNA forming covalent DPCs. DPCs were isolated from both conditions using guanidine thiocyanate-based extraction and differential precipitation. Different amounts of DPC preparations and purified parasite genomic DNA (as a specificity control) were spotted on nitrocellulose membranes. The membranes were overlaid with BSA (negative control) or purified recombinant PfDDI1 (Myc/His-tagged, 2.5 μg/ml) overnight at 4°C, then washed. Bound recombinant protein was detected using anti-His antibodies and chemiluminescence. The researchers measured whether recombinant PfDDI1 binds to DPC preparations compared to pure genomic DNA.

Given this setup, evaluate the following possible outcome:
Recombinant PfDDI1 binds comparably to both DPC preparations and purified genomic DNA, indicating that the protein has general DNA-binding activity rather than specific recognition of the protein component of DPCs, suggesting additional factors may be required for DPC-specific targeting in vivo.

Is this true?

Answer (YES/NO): NO